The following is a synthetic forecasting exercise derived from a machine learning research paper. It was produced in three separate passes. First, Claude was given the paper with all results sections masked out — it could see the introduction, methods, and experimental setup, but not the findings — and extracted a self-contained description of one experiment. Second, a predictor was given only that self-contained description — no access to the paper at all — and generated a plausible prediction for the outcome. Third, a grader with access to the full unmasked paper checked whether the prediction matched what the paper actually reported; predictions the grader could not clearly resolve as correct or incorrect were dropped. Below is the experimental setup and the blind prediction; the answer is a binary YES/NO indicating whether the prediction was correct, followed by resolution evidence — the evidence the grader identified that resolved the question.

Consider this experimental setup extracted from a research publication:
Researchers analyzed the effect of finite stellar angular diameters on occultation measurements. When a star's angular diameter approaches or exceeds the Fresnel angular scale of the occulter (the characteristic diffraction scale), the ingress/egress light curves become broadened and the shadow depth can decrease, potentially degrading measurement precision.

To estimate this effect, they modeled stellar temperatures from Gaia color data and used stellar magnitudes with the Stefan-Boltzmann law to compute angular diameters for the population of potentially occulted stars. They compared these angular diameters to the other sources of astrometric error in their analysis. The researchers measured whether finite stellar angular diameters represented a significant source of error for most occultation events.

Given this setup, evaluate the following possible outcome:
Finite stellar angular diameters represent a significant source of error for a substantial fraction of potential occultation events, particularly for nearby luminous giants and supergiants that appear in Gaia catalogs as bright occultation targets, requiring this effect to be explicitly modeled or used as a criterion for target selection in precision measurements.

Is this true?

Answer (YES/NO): NO